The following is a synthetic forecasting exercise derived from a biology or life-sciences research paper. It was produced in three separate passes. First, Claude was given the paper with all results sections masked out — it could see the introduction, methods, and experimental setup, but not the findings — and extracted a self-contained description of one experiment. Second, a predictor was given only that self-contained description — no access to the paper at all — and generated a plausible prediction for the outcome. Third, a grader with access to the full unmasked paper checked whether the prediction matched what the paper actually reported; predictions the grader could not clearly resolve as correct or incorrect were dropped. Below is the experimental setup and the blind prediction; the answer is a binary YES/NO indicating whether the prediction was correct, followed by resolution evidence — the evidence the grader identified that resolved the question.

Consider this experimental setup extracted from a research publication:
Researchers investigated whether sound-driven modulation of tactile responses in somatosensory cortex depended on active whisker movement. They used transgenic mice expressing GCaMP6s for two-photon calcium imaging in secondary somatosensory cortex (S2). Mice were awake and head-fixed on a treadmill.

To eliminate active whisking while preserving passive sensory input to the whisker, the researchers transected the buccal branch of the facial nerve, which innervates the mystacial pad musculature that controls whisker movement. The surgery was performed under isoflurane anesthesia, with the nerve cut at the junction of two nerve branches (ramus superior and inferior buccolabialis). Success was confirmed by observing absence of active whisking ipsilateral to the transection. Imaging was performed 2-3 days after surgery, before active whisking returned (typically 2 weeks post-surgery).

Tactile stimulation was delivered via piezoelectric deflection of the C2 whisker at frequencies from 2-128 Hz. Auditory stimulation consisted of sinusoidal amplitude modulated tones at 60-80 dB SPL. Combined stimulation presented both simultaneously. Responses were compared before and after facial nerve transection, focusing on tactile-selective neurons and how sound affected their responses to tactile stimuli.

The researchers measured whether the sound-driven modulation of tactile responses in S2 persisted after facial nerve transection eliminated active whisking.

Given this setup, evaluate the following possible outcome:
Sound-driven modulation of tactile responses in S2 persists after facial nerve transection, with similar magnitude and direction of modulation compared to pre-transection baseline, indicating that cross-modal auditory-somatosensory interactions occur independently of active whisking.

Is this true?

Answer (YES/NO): YES